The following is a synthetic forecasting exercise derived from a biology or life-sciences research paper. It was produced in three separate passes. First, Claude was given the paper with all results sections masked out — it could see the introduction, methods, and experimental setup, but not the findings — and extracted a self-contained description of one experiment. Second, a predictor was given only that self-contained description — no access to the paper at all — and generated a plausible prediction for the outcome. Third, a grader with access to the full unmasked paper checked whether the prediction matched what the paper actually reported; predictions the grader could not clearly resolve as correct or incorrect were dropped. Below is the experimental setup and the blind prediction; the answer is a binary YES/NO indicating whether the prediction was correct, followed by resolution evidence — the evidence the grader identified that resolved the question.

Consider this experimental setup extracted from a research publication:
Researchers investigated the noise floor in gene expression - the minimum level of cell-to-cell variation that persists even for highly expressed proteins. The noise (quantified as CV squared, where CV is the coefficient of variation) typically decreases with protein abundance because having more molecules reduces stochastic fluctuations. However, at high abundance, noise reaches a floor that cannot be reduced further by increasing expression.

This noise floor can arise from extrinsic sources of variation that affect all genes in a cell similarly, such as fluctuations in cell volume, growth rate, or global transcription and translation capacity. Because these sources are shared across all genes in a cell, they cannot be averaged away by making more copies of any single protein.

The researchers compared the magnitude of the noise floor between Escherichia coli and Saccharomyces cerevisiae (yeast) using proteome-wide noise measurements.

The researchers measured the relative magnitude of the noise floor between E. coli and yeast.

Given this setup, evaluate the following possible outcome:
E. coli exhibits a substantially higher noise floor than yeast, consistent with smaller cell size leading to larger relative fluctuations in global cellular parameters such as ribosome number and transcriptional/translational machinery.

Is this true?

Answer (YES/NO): YES